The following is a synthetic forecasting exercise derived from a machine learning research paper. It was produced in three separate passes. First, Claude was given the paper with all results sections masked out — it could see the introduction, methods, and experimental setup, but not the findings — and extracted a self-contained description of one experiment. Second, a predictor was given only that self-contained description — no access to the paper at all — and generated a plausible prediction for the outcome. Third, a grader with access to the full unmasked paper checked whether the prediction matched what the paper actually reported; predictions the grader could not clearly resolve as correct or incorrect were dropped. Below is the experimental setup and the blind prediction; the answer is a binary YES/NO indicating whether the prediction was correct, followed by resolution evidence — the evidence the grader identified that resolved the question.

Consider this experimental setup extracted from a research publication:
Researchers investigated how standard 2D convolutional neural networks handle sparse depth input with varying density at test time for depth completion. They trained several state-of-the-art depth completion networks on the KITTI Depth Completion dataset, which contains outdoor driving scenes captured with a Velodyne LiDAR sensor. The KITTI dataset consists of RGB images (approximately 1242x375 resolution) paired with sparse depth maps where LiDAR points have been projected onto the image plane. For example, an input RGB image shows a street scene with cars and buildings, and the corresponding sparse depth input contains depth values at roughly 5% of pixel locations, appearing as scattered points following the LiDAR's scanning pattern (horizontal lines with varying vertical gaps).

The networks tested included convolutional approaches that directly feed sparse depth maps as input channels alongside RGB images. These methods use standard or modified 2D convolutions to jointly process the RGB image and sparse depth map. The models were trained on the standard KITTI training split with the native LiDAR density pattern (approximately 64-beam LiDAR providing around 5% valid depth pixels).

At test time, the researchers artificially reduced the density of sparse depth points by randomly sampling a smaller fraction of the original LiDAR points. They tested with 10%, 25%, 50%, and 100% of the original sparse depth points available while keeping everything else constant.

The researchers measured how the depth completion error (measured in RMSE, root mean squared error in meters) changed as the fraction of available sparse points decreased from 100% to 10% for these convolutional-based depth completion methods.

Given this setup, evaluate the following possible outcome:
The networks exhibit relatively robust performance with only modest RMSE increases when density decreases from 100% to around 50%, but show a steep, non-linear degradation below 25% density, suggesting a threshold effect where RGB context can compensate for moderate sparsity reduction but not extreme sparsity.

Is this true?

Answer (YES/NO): NO